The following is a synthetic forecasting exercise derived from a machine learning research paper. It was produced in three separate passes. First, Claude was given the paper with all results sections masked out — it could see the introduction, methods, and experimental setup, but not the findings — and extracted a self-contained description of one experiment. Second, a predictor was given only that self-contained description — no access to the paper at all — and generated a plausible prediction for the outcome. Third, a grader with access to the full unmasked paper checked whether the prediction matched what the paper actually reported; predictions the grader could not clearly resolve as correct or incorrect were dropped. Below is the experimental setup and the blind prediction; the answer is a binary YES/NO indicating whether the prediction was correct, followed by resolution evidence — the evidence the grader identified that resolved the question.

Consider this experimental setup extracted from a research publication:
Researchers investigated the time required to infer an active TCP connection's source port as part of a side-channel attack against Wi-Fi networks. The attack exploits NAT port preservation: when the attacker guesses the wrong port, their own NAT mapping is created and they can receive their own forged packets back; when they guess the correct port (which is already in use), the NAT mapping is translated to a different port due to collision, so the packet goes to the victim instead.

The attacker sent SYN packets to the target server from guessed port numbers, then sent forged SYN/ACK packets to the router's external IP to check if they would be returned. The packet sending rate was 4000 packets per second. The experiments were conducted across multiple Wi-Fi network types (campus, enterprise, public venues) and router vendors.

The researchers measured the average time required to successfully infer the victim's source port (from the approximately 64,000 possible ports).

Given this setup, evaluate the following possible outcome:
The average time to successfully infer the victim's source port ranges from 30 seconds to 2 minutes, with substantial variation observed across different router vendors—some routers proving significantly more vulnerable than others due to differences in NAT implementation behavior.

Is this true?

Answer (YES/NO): NO